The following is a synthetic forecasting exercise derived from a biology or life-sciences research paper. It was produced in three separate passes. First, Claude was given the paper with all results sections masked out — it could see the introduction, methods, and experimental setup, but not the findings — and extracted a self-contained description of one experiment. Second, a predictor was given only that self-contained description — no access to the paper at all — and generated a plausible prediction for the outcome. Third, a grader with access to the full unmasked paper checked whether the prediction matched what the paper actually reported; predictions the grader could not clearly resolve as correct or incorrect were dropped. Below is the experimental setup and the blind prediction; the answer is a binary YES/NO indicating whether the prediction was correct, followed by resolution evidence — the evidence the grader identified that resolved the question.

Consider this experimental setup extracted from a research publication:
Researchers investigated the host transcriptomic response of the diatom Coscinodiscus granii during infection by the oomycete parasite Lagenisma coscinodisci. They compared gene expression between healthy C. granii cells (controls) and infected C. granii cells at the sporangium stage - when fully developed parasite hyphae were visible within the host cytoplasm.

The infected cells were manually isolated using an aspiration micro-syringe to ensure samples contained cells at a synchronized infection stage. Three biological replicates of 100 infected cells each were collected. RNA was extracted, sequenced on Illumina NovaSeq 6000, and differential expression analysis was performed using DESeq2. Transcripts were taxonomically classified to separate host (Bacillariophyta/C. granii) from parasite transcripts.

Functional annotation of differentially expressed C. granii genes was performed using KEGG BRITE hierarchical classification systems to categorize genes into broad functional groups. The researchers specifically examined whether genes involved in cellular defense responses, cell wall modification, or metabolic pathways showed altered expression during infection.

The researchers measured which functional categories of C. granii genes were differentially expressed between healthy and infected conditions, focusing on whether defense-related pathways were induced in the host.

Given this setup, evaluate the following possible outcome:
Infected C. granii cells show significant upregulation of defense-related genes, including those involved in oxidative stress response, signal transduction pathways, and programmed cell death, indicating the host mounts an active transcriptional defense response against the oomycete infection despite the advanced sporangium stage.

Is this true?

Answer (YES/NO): NO